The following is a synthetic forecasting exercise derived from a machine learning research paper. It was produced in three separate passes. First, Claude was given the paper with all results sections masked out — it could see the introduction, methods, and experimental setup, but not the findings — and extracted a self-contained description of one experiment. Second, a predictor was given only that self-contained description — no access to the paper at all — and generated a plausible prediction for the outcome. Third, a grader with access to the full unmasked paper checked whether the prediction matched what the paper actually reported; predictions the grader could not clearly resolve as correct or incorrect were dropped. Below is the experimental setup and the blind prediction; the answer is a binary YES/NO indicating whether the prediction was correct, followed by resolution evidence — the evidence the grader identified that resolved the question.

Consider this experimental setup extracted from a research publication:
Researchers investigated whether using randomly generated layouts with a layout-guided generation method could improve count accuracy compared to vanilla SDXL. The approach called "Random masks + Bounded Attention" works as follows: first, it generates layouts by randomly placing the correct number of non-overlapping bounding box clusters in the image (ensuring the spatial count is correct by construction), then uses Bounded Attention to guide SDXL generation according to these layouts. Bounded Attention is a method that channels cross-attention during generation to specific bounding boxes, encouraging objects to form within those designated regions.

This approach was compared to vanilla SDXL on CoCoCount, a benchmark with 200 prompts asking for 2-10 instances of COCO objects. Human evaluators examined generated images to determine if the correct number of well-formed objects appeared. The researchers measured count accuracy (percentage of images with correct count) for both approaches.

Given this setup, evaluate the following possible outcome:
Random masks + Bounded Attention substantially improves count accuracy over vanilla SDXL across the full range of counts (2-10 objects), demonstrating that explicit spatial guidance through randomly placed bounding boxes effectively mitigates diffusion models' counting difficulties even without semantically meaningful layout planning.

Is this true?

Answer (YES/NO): NO